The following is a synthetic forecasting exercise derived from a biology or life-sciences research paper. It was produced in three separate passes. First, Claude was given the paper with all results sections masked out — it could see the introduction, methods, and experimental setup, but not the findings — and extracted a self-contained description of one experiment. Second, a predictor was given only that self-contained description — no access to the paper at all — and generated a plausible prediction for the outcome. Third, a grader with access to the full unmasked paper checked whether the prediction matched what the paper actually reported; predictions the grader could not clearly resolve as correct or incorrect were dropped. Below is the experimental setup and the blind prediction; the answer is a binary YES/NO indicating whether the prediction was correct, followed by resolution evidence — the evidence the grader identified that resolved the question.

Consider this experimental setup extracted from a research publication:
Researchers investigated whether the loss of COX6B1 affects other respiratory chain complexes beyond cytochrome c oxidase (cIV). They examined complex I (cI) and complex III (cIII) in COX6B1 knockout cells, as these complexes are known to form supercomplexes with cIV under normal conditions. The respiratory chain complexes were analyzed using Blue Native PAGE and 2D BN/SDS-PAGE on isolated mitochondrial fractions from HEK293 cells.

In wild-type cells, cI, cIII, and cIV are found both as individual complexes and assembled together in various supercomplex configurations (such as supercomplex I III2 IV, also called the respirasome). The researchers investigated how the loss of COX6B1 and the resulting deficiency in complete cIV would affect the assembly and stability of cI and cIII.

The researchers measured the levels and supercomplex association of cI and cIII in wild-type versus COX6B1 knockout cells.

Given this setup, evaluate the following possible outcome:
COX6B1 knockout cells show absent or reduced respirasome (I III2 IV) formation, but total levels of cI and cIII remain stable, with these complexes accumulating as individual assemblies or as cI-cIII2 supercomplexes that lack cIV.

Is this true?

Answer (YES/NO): NO